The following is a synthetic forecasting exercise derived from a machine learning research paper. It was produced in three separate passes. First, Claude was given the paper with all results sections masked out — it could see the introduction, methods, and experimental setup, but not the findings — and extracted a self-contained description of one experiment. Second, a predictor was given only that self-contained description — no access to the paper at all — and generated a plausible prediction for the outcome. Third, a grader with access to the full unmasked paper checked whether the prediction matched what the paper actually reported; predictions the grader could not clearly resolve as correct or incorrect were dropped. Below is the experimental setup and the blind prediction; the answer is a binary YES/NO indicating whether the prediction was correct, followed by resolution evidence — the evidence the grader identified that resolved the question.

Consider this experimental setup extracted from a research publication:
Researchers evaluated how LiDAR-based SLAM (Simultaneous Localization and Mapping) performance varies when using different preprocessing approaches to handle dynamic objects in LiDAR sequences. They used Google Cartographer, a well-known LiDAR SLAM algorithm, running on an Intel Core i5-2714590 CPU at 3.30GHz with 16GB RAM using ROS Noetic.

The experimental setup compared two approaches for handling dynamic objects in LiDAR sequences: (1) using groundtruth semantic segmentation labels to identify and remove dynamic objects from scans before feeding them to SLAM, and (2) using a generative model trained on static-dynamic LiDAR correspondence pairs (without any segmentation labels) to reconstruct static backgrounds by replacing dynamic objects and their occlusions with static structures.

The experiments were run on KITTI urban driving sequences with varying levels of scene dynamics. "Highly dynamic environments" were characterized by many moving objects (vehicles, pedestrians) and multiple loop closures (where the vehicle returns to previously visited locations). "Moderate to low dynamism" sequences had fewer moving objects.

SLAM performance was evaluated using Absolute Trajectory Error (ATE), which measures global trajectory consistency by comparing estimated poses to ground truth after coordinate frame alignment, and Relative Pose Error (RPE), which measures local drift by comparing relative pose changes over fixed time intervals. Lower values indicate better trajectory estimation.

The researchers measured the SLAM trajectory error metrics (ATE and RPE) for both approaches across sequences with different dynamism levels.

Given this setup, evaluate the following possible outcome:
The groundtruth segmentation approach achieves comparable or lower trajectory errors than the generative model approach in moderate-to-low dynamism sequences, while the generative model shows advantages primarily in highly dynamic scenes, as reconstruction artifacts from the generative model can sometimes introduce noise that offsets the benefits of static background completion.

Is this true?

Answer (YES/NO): NO